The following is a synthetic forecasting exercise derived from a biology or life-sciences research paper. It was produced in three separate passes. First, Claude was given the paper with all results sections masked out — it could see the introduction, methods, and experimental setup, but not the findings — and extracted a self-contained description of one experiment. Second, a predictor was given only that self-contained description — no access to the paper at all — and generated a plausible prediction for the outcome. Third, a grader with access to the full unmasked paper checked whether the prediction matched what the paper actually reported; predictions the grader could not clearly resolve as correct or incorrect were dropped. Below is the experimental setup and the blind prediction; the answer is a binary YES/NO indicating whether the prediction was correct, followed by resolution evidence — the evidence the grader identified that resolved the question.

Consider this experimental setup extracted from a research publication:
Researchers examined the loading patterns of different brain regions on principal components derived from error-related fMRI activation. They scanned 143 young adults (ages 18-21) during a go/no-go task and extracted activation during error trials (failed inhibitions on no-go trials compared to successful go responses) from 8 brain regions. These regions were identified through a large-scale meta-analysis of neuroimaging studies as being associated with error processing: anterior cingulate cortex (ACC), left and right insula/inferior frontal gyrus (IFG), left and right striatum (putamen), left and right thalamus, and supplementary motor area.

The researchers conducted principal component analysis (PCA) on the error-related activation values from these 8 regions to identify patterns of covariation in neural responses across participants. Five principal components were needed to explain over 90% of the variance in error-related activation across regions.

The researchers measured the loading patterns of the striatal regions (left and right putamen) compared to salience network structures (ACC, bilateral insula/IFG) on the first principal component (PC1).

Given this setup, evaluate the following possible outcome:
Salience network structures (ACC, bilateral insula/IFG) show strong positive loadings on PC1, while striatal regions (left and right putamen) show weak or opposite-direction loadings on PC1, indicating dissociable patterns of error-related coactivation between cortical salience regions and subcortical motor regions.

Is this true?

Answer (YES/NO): YES